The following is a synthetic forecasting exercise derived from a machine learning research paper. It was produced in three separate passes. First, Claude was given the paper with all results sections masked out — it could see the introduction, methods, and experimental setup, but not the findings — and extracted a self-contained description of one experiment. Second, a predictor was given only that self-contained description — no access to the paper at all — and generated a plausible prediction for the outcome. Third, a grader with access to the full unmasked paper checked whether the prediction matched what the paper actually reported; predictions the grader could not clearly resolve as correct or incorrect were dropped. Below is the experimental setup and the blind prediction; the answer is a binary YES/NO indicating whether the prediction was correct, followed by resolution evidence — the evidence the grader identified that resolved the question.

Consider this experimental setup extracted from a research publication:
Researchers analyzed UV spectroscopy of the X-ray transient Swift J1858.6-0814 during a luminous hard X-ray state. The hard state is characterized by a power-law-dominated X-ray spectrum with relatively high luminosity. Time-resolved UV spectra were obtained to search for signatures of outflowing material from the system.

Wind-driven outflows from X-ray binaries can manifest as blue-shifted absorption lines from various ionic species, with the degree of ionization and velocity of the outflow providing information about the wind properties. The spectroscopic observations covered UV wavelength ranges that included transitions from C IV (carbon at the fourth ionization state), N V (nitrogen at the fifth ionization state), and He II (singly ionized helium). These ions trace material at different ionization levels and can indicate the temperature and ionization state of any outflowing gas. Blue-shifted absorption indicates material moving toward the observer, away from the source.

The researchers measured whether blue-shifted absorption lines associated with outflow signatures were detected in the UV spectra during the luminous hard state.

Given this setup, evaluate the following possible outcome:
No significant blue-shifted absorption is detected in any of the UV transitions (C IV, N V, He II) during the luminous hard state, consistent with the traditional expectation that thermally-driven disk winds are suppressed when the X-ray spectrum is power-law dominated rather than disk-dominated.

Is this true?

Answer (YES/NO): NO